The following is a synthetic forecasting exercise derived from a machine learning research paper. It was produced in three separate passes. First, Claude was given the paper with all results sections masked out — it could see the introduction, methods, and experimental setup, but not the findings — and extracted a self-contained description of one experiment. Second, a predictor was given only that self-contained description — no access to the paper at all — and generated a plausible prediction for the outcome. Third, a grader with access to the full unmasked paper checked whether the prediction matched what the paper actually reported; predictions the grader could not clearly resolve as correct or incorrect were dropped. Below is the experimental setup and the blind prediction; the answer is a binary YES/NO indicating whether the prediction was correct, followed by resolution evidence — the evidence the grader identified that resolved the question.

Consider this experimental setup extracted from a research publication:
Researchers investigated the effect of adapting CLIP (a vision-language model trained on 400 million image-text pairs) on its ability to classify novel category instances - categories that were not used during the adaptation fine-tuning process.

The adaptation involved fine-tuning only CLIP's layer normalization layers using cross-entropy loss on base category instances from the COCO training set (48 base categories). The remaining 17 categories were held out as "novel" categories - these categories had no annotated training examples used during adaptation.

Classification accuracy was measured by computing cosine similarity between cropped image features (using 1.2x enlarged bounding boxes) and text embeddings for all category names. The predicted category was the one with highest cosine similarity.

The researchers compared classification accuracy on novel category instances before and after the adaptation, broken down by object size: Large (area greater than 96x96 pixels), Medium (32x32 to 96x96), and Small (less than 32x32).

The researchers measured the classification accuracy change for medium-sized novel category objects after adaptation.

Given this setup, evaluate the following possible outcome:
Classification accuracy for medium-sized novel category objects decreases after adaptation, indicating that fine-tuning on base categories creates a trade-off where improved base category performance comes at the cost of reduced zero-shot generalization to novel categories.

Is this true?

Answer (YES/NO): NO